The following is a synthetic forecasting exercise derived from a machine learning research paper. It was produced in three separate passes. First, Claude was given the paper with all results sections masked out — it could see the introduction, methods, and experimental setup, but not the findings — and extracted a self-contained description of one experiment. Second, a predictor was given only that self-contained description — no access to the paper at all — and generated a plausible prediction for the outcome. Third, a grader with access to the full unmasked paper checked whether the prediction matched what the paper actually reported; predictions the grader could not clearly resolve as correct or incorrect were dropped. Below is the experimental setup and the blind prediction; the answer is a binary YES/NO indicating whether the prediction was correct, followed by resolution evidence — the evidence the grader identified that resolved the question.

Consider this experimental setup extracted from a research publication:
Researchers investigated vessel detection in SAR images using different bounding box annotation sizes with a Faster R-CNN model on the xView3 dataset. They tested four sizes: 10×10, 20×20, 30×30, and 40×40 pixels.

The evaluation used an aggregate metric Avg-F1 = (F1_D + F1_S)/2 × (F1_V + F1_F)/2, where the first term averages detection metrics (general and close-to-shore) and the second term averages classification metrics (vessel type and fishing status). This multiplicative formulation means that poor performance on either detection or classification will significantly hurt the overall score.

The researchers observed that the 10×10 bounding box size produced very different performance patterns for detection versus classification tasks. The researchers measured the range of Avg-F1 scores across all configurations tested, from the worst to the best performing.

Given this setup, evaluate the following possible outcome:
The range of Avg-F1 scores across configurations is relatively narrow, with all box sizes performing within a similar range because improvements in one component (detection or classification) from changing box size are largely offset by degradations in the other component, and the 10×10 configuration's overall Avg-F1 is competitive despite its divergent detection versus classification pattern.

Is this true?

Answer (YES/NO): NO